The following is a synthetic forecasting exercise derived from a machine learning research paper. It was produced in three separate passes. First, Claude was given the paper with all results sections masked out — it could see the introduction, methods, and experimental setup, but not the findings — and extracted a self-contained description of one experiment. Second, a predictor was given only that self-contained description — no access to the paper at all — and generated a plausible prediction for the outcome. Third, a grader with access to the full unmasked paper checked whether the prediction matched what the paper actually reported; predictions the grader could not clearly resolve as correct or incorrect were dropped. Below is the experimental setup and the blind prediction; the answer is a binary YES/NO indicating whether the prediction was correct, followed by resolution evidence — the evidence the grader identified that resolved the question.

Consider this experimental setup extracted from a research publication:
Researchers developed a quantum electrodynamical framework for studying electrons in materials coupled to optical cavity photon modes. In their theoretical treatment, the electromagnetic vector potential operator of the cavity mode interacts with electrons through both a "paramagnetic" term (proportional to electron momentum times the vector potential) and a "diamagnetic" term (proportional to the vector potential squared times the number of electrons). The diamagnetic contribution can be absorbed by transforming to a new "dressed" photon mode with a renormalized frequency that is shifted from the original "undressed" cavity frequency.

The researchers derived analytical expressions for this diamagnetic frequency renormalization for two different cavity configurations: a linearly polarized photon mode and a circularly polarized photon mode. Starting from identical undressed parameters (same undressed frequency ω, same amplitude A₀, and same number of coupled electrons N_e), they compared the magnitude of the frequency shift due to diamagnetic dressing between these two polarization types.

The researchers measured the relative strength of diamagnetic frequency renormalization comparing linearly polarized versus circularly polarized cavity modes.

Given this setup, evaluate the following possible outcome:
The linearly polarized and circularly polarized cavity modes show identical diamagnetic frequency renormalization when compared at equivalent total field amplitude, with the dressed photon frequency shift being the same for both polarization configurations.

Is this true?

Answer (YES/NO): NO